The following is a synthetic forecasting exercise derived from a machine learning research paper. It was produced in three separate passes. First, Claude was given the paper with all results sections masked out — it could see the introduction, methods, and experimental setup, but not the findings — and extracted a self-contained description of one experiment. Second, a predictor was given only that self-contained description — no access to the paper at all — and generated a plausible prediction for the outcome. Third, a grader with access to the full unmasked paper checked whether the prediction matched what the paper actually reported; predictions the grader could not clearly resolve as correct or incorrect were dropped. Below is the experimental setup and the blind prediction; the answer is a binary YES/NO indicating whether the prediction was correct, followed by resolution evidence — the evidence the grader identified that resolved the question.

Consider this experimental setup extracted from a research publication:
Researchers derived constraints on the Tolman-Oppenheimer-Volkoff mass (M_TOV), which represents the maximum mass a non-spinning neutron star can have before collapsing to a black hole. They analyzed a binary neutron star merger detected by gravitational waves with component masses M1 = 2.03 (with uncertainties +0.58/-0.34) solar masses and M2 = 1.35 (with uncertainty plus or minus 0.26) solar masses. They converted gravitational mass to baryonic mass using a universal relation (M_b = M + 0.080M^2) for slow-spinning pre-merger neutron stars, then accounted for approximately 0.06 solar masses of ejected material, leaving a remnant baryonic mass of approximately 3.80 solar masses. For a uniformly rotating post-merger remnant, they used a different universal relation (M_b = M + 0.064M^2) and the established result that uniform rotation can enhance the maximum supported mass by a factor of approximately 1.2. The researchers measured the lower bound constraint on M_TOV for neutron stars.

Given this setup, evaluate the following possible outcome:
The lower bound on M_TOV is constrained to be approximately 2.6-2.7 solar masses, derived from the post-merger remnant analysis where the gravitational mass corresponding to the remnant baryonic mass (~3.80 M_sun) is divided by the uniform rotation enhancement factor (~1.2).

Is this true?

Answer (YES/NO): YES